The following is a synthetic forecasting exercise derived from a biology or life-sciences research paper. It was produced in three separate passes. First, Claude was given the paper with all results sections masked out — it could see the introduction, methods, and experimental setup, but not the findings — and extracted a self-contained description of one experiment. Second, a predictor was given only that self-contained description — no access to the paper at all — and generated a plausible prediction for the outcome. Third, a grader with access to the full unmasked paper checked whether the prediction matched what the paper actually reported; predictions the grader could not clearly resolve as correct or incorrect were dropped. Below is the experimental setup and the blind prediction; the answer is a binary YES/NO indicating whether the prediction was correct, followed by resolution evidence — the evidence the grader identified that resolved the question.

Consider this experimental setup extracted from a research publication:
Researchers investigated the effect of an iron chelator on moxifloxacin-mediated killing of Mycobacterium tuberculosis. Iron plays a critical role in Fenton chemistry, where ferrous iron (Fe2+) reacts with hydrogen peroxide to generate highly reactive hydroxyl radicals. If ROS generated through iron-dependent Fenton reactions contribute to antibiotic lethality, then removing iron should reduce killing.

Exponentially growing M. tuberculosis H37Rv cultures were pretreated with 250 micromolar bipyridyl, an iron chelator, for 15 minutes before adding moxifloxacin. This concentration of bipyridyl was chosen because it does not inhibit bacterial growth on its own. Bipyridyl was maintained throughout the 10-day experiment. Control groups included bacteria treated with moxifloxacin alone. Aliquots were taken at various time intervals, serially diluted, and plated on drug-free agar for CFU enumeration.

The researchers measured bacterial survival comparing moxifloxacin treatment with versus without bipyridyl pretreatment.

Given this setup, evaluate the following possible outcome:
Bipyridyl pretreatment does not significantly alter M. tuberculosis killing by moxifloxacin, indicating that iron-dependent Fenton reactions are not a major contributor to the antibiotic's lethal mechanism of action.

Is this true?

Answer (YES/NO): NO